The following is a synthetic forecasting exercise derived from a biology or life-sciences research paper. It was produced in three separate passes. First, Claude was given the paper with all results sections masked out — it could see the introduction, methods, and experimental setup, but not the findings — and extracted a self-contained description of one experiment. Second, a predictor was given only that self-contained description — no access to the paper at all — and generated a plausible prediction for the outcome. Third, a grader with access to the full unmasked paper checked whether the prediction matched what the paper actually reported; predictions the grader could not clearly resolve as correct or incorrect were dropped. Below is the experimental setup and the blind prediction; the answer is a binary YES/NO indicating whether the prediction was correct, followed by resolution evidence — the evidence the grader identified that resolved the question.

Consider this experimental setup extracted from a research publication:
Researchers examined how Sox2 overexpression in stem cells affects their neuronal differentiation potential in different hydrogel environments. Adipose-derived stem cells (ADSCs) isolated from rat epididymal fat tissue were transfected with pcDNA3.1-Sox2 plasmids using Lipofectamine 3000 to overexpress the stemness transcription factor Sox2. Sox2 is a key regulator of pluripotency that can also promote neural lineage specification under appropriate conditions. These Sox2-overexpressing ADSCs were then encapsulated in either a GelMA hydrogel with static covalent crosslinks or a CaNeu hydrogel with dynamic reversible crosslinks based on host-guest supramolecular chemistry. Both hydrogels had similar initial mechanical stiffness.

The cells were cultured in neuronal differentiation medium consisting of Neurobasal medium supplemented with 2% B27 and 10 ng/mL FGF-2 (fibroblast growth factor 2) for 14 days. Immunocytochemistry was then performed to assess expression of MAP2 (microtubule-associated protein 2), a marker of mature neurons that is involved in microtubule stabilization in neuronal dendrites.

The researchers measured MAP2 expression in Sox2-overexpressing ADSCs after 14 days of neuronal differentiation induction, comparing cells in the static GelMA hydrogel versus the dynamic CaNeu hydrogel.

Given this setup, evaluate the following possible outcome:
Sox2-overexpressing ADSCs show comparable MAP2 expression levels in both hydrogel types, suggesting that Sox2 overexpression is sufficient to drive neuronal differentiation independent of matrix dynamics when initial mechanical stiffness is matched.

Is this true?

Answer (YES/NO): NO